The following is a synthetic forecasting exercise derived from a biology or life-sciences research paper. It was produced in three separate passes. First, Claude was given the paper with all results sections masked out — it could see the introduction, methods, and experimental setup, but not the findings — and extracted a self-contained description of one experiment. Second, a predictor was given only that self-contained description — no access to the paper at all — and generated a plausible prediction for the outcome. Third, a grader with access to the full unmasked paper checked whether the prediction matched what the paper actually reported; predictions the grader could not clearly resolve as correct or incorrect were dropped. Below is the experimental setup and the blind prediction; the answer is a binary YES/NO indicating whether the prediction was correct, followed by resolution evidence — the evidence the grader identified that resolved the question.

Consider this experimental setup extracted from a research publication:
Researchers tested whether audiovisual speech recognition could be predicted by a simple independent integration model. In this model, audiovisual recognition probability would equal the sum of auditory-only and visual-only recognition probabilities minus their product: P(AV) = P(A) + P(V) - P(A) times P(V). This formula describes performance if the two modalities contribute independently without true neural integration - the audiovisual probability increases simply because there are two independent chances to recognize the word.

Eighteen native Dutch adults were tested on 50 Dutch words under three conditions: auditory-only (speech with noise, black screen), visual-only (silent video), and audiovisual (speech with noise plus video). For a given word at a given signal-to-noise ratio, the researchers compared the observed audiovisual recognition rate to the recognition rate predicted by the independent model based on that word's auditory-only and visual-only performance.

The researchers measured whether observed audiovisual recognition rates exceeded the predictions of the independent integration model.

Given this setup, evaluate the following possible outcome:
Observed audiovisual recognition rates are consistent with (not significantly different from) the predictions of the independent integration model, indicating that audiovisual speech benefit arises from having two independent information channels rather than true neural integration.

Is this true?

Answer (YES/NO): YES